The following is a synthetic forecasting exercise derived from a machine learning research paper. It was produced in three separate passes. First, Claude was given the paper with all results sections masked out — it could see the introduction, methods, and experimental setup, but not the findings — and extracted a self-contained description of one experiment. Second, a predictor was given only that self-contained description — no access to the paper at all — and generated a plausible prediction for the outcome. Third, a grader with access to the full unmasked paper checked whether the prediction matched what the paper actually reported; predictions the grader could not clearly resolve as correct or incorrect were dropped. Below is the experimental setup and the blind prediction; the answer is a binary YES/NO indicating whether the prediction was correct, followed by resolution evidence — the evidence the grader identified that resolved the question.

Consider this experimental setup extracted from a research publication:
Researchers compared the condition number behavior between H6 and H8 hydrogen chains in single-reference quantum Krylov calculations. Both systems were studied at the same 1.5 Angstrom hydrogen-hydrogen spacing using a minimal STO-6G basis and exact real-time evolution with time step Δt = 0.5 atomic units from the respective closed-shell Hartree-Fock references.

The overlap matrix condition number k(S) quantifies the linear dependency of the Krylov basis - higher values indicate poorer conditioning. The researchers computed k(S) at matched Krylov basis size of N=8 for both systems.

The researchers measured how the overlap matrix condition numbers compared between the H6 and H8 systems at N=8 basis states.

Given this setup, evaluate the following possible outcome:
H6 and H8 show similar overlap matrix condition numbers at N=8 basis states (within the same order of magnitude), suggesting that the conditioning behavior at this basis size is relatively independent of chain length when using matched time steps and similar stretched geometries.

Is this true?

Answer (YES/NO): NO